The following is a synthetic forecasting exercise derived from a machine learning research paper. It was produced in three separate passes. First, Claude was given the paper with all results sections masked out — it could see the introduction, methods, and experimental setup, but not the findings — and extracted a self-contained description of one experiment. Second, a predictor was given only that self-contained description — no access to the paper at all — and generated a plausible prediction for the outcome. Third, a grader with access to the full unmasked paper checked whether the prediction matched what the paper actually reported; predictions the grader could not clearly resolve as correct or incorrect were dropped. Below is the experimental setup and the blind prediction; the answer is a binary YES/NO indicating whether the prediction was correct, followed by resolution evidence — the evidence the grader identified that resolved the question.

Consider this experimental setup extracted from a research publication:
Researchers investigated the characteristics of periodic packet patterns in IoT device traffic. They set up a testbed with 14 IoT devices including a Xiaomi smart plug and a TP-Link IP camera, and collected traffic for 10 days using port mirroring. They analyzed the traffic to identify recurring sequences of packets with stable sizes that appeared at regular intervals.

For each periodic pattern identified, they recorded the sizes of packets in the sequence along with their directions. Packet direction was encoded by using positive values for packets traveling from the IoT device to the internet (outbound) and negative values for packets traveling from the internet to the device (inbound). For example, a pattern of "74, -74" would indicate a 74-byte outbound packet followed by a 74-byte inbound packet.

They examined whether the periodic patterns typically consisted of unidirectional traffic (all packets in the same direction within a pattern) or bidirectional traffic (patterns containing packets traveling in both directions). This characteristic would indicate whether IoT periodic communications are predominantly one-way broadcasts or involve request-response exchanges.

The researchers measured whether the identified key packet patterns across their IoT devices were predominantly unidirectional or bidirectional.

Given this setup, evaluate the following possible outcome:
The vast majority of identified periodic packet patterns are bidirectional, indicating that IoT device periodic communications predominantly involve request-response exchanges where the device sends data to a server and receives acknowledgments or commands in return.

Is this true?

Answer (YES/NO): YES